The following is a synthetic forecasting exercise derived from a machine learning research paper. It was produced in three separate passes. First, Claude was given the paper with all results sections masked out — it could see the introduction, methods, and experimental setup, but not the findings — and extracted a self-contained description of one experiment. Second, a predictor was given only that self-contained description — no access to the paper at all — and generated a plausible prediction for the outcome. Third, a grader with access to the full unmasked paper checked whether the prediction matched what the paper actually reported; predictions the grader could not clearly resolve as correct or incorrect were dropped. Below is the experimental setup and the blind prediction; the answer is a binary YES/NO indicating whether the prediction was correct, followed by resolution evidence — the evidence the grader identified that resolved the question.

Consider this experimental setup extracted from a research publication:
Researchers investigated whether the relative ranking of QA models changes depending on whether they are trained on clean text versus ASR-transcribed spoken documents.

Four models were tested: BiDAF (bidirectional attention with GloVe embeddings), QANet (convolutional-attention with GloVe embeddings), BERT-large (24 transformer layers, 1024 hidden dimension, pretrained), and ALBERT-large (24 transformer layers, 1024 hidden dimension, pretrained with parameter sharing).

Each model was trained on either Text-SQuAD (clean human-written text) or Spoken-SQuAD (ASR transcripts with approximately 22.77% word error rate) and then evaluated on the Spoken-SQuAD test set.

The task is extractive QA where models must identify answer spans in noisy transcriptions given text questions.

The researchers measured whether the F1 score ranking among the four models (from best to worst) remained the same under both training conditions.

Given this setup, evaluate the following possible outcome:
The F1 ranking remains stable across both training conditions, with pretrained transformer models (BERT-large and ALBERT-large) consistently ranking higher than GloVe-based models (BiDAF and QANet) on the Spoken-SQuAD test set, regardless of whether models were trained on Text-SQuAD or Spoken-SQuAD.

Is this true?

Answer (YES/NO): YES